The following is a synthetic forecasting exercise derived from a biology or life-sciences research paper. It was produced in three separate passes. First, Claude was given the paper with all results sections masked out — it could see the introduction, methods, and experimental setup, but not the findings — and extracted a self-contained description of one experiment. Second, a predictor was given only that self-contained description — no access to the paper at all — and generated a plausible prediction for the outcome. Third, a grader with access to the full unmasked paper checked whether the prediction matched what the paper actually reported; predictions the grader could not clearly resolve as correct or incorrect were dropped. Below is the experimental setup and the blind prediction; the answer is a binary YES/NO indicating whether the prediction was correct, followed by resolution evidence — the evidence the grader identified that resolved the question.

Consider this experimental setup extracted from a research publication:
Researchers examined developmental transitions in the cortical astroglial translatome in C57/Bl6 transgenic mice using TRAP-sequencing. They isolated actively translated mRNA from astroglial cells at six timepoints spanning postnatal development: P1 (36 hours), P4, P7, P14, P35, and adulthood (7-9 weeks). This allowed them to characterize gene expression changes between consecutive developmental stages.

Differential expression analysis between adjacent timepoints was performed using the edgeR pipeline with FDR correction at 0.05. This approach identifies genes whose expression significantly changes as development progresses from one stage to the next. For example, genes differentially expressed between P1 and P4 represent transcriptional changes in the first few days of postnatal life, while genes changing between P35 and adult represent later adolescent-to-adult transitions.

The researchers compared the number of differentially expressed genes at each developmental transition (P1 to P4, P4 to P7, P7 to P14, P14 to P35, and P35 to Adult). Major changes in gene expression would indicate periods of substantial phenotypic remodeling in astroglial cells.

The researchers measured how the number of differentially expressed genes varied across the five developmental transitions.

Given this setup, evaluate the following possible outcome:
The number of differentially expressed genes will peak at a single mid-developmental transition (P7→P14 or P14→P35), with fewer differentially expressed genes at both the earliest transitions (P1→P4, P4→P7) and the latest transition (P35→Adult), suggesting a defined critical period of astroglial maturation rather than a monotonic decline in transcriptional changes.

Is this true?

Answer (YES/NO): NO